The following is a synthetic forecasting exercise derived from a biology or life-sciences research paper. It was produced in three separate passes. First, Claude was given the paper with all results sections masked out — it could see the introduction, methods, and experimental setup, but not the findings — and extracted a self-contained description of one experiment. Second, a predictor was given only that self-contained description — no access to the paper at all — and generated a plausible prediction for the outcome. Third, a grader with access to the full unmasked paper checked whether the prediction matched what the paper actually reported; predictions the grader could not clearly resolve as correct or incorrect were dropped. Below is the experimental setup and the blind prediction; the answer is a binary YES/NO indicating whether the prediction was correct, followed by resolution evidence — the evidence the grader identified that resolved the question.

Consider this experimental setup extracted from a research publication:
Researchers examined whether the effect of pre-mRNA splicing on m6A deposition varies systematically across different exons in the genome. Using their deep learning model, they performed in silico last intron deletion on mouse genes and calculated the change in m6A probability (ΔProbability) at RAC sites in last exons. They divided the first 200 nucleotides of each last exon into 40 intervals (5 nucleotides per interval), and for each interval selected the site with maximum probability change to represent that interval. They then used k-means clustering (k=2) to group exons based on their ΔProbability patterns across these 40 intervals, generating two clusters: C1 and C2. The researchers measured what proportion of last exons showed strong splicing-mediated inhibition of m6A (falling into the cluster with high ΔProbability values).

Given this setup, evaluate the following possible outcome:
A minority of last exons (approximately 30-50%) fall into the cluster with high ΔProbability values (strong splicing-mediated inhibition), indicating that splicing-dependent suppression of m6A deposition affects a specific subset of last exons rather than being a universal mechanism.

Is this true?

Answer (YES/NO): NO